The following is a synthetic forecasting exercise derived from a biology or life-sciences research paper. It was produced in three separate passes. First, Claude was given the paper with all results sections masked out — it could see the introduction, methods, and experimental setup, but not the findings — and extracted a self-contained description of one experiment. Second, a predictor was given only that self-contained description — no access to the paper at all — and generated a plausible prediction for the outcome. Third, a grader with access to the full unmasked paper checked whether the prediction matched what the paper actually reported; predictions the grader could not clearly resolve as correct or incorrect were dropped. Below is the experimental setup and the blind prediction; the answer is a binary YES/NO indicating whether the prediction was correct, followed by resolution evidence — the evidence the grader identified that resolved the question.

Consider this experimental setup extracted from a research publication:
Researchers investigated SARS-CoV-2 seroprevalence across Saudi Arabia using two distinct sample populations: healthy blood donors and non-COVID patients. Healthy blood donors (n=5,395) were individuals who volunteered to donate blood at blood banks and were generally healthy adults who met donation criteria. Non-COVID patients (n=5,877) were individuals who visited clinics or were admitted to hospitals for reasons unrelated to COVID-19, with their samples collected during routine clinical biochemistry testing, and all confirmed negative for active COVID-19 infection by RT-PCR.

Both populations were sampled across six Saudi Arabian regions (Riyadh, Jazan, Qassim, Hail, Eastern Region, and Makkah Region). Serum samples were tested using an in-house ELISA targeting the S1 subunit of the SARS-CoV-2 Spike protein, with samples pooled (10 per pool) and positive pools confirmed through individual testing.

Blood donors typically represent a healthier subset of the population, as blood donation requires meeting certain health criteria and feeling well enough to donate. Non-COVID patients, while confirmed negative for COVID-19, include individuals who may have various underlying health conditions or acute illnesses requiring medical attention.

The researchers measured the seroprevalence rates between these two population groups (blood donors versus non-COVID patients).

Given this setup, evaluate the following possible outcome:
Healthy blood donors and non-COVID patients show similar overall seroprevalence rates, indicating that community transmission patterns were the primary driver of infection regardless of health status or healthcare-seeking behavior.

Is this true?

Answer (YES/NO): NO